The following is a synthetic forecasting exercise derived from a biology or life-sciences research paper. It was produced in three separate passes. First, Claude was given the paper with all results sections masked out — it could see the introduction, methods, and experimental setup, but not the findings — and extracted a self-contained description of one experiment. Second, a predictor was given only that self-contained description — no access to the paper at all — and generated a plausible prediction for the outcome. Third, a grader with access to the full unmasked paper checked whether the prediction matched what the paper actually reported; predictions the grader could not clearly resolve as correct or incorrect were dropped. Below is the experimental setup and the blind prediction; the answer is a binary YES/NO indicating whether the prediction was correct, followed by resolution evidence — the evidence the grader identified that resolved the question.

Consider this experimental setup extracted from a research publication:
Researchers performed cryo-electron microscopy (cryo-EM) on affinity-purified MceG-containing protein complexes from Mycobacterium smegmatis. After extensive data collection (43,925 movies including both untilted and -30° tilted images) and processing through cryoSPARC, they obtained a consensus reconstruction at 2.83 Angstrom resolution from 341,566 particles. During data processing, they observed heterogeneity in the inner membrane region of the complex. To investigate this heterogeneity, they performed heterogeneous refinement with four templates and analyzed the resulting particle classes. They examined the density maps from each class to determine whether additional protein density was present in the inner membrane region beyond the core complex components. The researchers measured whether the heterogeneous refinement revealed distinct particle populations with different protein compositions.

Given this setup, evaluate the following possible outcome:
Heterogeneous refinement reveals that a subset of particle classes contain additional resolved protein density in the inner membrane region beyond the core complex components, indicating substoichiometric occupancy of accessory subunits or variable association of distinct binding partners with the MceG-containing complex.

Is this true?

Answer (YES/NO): YES